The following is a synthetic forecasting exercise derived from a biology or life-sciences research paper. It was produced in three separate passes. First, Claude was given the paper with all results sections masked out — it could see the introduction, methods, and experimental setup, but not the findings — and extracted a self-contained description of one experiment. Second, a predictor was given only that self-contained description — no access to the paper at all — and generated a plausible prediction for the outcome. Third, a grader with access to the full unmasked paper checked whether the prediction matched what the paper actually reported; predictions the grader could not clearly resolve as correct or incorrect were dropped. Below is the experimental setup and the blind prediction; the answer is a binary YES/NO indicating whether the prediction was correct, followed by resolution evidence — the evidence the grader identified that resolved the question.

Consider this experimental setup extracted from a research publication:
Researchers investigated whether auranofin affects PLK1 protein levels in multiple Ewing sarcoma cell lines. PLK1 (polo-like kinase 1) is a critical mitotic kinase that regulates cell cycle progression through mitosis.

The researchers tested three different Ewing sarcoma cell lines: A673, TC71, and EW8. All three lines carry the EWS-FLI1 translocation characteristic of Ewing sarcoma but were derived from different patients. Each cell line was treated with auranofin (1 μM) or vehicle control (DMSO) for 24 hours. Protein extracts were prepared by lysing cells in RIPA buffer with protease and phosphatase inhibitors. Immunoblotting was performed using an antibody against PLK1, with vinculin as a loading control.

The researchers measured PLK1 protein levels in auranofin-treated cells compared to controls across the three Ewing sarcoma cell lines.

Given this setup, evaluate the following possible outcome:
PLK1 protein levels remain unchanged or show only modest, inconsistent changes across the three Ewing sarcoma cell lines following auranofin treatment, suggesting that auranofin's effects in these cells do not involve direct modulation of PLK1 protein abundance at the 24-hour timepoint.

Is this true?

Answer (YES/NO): NO